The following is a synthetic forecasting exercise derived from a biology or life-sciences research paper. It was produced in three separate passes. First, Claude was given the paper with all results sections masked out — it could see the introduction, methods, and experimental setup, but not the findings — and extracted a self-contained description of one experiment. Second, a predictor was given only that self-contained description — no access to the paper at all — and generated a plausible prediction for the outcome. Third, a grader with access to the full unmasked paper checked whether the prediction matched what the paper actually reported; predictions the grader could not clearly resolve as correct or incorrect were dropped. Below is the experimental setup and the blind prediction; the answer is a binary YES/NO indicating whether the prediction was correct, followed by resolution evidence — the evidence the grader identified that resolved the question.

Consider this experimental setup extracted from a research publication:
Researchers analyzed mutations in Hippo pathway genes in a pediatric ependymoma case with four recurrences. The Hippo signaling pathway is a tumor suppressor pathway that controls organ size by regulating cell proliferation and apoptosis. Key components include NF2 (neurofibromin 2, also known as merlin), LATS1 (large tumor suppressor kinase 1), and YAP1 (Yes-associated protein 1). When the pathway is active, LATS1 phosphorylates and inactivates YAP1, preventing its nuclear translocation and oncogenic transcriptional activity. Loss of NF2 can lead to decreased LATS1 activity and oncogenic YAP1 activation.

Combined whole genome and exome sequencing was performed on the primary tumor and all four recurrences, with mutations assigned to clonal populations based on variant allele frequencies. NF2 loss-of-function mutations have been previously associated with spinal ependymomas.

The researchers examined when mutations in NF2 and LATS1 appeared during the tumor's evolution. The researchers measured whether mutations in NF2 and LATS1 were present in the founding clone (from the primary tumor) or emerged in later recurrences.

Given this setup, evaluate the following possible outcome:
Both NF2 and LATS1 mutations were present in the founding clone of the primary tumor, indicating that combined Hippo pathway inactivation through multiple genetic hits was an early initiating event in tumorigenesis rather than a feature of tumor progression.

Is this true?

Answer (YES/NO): NO